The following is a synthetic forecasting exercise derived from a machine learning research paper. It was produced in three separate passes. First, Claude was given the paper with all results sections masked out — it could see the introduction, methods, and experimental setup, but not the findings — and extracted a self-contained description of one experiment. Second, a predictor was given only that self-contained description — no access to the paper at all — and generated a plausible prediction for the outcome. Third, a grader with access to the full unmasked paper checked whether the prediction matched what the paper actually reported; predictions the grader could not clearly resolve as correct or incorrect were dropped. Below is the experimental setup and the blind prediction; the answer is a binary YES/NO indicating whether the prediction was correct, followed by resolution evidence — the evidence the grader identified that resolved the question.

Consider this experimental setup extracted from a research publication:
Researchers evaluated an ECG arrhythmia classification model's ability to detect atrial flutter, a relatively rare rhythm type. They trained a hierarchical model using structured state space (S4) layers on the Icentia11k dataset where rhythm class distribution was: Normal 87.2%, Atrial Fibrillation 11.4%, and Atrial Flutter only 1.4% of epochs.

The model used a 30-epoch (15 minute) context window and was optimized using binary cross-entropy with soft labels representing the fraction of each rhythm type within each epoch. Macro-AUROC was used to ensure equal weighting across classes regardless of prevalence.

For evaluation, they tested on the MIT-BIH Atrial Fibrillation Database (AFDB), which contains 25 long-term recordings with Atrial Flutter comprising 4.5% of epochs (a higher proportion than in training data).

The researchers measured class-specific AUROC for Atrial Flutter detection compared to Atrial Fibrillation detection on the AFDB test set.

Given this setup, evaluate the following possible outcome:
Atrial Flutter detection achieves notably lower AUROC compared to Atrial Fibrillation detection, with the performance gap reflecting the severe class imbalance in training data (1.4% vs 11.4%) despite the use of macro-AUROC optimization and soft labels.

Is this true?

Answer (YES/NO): YES